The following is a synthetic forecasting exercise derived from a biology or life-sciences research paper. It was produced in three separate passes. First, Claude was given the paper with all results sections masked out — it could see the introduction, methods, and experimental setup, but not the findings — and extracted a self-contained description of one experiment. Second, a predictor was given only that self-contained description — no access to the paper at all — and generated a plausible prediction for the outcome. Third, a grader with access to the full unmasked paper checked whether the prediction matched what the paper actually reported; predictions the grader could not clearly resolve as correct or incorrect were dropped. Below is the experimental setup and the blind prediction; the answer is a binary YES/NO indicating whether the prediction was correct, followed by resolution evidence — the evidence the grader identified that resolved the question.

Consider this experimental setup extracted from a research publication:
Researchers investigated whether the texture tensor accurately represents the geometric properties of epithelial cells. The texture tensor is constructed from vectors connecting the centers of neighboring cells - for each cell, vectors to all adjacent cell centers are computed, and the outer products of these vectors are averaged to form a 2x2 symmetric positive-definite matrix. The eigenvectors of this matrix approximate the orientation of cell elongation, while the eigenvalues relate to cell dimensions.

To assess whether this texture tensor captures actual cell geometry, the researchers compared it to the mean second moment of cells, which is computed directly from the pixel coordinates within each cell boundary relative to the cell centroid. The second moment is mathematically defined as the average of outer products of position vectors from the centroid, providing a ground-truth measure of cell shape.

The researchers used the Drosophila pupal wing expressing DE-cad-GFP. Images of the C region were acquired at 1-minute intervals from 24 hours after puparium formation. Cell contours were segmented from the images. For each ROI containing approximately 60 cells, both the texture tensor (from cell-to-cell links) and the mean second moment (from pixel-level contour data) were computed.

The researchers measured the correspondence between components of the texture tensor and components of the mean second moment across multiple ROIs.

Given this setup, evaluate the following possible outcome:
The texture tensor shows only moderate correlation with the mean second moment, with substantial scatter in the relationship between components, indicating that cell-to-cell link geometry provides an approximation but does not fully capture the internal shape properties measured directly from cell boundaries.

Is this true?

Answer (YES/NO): NO